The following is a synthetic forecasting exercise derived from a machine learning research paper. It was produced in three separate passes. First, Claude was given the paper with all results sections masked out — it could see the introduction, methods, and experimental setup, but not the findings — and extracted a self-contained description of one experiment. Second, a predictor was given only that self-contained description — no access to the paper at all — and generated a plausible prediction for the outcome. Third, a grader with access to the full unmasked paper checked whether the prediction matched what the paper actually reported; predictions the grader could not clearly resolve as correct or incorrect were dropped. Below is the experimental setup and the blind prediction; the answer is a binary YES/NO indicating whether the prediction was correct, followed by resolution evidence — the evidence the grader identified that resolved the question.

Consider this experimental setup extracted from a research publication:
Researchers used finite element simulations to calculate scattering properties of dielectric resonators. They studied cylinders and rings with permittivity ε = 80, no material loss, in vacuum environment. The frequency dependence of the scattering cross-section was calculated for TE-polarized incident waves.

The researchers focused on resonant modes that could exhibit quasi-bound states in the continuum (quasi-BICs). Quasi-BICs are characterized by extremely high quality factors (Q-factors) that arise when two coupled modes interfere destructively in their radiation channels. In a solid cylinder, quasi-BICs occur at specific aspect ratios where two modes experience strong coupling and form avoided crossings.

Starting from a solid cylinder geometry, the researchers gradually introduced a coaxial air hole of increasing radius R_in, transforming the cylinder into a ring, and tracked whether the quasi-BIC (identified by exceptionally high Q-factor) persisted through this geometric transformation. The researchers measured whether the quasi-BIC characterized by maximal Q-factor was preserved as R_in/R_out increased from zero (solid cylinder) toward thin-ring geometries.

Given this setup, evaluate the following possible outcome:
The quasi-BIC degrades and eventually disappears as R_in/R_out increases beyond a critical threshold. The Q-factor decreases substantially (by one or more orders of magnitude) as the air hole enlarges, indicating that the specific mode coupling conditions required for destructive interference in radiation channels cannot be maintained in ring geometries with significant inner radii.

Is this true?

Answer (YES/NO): NO